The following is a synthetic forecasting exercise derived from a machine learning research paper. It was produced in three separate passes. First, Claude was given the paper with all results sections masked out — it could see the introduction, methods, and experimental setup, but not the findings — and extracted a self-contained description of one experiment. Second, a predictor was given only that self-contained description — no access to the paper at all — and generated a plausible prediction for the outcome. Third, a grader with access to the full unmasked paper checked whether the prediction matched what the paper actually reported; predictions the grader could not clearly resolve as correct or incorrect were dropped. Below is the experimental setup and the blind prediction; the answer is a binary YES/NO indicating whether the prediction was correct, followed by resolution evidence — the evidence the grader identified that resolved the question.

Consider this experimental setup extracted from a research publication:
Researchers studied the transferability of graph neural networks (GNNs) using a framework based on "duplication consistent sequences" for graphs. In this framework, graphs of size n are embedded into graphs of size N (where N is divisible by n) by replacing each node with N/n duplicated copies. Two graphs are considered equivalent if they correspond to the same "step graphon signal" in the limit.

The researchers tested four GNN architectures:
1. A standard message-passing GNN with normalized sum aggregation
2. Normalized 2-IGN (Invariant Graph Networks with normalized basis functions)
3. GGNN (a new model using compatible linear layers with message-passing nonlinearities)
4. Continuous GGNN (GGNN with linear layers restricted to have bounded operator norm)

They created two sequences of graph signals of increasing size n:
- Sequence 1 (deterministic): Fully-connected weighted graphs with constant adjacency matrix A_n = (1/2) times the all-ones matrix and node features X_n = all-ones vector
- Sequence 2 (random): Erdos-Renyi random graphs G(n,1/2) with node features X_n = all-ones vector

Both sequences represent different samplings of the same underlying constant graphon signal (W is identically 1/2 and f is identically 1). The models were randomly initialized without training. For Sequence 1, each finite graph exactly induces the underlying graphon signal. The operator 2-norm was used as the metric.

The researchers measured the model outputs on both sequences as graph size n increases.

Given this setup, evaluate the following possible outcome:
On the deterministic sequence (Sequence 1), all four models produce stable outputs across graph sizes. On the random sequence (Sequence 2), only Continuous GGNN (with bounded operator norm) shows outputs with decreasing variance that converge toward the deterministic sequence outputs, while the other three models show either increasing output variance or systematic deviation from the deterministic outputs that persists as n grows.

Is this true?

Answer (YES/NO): NO